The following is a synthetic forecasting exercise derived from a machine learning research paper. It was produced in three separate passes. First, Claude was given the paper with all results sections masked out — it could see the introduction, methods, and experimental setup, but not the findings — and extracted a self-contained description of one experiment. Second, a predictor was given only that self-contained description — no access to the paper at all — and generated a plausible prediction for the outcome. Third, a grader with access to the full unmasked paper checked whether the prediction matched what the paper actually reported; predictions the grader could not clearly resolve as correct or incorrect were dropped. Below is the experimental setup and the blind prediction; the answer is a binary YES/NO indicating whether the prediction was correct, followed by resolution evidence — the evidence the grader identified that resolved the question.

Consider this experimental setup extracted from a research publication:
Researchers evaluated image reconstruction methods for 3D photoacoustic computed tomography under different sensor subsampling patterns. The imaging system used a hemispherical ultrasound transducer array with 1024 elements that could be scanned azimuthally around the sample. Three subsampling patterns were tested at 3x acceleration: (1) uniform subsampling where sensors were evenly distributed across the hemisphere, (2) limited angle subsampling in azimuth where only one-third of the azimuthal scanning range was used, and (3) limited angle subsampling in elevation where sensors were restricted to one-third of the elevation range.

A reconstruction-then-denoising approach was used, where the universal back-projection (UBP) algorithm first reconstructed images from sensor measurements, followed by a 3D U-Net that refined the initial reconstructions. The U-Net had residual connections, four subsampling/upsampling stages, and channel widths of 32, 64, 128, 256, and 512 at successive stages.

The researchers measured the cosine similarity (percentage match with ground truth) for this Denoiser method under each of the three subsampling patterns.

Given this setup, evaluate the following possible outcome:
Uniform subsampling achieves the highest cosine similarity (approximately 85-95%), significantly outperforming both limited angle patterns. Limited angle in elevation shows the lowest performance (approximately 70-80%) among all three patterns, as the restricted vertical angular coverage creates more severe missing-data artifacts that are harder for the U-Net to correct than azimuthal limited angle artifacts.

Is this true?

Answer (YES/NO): YES